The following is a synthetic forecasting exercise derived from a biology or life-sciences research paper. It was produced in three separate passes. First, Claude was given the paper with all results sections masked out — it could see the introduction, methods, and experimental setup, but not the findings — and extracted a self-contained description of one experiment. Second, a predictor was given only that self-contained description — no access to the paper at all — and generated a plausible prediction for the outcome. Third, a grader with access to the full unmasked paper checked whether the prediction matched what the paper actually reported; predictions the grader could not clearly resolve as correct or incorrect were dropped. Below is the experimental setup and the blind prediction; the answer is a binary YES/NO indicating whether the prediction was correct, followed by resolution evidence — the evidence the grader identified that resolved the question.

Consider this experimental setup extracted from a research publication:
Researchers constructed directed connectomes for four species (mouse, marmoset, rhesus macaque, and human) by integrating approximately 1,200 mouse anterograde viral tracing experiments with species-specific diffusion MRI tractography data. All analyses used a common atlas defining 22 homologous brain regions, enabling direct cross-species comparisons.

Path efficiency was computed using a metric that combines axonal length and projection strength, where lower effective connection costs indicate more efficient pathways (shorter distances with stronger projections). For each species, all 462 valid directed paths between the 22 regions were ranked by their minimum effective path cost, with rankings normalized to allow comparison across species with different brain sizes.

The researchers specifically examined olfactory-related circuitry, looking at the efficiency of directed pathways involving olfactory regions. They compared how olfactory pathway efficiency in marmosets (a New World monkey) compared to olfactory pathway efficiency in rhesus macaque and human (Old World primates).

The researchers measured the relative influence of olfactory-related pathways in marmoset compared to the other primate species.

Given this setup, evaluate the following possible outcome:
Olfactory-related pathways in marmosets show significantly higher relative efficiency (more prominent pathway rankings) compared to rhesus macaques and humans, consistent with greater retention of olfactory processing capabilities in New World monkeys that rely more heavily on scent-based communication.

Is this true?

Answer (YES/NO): YES